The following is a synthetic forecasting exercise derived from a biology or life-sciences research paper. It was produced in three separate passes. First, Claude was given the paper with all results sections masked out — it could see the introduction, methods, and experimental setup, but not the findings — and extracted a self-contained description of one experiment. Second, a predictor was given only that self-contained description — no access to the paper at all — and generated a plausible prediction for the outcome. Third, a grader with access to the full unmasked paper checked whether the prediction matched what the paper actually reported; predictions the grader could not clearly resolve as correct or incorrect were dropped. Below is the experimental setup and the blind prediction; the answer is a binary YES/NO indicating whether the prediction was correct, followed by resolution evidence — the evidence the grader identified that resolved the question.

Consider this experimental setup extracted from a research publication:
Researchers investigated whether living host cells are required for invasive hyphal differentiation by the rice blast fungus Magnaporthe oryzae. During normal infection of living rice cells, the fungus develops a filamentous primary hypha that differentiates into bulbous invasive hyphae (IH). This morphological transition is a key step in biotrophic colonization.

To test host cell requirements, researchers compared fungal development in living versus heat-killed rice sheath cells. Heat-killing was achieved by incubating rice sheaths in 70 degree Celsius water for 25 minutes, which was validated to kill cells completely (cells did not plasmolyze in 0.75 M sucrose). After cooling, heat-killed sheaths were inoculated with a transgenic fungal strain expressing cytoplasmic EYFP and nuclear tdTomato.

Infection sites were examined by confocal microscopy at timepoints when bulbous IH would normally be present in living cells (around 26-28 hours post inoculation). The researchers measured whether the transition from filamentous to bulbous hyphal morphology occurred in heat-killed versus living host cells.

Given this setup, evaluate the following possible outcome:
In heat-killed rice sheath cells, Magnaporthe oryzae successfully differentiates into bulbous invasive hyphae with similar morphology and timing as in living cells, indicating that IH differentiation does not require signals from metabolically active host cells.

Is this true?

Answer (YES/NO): NO